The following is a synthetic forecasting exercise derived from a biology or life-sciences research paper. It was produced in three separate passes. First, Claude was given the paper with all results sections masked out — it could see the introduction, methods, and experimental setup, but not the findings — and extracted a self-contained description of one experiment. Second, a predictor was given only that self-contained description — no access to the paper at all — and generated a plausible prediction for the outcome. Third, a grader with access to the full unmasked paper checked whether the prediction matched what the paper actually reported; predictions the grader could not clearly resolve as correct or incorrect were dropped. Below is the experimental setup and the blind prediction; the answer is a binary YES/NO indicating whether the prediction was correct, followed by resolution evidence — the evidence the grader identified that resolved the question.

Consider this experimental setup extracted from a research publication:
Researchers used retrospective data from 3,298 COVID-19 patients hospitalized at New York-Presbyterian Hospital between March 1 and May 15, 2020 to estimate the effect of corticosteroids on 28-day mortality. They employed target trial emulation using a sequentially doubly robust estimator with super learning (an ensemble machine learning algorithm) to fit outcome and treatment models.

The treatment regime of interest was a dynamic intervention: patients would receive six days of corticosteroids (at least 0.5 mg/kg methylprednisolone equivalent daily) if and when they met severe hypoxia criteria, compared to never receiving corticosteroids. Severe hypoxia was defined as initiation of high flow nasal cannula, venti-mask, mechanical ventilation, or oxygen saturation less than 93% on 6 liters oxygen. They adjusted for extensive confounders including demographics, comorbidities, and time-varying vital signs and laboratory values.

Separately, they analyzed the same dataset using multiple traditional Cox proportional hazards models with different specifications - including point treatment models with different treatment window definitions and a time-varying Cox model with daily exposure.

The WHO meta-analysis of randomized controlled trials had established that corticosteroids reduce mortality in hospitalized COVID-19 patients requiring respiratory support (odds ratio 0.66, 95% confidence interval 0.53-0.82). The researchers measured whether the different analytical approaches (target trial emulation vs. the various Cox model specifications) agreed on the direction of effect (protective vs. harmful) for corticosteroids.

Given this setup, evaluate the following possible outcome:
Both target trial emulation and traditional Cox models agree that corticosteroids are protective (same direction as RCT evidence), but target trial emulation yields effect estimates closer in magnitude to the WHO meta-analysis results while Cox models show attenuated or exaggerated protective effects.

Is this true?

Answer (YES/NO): NO